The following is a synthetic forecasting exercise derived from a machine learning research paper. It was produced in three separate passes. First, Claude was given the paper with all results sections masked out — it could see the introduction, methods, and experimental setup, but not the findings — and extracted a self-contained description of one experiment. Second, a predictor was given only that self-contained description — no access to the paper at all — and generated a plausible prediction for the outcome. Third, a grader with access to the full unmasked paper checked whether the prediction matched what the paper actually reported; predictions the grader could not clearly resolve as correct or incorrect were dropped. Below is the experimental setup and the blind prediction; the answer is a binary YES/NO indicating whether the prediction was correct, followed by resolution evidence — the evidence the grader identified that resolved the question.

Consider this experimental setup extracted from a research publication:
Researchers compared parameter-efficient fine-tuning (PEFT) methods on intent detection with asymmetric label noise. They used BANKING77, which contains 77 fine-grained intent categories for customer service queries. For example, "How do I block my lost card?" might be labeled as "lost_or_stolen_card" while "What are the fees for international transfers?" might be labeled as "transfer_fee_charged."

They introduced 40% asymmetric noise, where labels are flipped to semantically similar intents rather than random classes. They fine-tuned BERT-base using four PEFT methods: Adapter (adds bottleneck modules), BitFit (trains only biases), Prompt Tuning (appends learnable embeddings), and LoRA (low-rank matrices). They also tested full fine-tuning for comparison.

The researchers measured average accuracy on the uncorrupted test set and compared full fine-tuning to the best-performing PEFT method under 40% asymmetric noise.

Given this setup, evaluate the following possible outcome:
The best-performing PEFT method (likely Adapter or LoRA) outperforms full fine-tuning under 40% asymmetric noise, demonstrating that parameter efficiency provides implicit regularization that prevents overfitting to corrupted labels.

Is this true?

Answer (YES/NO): NO